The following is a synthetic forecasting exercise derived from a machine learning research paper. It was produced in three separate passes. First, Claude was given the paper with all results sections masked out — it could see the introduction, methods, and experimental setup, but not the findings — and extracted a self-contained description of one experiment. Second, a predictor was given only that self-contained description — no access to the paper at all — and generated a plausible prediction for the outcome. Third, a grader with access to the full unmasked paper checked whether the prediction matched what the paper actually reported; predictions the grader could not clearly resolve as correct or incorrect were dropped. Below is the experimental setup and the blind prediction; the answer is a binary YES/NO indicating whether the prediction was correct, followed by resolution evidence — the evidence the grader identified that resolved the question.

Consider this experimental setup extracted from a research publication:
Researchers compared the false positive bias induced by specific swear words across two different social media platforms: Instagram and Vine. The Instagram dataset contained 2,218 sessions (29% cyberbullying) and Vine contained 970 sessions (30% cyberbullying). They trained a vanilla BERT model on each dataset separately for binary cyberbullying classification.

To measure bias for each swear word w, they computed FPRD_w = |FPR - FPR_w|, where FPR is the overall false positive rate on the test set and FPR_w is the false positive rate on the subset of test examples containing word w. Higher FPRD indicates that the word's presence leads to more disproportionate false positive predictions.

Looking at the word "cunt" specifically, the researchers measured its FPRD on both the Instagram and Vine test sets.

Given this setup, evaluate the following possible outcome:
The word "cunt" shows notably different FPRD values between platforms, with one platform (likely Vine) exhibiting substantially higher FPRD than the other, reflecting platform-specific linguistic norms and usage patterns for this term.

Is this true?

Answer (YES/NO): YES